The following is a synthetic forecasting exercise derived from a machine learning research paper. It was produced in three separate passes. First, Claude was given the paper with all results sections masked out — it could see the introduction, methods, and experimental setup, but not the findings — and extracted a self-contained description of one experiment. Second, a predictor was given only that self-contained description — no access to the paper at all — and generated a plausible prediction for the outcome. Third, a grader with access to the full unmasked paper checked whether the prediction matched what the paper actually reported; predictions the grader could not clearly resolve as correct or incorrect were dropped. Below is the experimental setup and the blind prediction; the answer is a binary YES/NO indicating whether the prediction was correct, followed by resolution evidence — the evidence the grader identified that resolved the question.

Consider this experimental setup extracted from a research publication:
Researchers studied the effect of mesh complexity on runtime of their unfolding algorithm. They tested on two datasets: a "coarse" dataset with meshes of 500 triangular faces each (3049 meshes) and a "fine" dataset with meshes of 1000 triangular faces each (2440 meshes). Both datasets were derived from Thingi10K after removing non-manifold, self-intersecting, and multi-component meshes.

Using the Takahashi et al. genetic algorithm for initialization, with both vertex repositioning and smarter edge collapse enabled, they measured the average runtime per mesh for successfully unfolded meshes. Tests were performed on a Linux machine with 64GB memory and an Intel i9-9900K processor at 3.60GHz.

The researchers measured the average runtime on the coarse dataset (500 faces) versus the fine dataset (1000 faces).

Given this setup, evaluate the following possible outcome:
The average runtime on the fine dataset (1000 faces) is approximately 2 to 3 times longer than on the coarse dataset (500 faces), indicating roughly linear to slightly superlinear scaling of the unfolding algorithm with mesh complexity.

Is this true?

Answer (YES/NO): NO